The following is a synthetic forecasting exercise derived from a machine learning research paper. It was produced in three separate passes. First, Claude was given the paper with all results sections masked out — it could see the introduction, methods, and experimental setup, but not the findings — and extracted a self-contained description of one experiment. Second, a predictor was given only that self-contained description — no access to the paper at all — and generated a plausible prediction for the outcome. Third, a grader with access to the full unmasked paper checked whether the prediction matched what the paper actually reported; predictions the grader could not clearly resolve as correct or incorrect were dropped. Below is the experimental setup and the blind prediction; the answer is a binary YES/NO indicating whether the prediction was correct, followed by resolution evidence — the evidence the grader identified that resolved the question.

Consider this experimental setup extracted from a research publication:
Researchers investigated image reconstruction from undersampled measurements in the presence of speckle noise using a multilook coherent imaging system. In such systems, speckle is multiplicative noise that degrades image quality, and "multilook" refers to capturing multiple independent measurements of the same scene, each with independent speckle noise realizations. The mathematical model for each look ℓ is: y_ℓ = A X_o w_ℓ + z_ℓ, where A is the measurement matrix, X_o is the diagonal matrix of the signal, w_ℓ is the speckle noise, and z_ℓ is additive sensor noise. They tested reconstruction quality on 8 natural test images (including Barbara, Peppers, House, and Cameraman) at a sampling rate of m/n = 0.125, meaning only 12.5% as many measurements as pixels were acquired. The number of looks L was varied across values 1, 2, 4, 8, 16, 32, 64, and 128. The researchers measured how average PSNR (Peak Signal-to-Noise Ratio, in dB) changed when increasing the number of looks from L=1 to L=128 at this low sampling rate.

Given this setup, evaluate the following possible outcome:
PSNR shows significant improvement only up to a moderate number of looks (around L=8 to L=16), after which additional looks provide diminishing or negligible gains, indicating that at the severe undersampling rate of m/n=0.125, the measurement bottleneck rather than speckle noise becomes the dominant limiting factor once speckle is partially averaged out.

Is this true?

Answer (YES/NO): NO